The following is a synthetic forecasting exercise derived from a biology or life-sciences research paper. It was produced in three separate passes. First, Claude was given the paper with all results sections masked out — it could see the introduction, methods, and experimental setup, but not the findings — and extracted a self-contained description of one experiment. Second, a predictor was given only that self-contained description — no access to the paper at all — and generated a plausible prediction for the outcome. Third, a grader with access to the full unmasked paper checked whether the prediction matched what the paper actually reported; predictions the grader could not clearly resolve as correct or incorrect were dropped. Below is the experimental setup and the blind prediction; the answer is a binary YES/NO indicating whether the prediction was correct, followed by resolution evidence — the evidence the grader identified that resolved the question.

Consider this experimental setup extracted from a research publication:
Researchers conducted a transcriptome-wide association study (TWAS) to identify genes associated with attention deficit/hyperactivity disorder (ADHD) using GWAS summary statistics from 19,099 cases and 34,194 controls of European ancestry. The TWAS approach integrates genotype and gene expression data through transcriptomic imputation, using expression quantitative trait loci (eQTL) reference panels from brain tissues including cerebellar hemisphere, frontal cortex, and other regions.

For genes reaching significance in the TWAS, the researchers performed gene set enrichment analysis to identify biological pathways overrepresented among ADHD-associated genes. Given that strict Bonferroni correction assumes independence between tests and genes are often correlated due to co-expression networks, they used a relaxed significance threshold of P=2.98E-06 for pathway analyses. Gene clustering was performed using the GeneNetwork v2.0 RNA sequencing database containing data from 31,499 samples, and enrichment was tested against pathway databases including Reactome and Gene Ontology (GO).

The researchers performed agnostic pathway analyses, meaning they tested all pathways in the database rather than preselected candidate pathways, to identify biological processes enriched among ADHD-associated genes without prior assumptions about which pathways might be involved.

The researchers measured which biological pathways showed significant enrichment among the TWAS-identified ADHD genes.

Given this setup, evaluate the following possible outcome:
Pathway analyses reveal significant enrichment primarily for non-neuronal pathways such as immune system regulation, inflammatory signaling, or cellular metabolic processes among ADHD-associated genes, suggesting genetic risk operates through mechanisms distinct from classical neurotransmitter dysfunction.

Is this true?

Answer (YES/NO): NO